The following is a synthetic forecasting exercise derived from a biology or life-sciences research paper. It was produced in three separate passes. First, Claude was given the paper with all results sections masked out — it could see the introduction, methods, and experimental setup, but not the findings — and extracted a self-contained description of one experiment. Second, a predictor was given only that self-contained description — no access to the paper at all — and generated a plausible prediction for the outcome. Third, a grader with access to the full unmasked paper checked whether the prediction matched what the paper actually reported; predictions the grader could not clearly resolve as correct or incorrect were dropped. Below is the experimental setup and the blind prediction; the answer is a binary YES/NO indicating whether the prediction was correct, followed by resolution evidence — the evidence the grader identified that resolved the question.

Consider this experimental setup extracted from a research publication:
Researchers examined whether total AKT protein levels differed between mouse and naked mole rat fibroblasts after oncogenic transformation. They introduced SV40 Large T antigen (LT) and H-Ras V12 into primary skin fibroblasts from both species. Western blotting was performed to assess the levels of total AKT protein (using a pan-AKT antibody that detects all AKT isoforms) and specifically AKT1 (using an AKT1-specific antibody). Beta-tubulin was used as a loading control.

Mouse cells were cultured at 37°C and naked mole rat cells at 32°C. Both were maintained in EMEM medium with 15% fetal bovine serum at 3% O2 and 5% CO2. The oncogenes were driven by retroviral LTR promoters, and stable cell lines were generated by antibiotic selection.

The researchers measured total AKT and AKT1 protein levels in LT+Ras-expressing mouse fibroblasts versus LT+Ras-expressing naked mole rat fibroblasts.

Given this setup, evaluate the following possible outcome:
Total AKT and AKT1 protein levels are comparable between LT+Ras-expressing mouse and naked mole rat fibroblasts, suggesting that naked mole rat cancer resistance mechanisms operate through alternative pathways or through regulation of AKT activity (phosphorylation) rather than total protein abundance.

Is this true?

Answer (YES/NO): NO